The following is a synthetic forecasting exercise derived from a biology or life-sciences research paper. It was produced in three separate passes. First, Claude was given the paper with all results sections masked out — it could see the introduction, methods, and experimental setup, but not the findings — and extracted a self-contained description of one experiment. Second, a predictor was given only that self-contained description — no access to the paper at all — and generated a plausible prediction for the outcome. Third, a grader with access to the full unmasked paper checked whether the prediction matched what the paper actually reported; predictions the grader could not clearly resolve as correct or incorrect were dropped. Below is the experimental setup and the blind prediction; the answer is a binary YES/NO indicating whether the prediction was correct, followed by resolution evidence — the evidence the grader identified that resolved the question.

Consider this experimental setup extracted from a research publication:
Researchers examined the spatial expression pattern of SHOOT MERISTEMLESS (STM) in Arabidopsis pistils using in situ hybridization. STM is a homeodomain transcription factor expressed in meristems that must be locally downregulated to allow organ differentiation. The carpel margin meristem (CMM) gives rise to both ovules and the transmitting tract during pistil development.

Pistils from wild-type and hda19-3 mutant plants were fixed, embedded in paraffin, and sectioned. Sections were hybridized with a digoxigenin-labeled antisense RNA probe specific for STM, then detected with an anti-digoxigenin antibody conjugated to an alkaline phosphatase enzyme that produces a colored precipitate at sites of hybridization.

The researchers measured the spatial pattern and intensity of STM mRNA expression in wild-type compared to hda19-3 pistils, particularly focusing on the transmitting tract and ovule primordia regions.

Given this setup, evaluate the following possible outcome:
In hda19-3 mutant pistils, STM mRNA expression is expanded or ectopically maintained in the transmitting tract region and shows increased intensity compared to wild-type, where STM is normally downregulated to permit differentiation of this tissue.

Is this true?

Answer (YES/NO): YES